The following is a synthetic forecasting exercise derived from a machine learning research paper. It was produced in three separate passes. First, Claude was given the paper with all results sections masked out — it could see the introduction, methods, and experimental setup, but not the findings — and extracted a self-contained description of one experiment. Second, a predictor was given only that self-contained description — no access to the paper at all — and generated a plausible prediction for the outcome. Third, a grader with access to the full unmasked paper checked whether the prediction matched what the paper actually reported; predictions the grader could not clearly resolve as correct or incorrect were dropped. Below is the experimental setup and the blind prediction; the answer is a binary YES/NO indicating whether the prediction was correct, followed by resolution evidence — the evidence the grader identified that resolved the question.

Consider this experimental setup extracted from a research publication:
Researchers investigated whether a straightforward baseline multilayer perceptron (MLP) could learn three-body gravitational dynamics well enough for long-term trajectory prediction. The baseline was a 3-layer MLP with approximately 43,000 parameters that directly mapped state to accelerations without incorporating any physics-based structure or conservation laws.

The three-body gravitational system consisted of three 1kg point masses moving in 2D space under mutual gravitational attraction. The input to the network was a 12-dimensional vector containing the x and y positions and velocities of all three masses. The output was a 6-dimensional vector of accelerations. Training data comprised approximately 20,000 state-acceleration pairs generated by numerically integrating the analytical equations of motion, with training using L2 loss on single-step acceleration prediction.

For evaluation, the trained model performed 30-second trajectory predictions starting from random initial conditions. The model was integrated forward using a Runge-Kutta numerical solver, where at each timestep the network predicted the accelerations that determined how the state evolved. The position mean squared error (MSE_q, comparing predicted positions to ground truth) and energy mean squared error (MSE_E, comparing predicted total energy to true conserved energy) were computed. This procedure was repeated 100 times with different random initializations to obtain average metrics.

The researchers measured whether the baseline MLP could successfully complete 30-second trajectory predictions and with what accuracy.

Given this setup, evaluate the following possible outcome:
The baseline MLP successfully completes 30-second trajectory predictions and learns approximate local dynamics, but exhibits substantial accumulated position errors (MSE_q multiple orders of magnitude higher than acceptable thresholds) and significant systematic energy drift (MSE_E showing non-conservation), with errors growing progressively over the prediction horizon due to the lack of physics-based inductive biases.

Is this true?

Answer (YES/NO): NO